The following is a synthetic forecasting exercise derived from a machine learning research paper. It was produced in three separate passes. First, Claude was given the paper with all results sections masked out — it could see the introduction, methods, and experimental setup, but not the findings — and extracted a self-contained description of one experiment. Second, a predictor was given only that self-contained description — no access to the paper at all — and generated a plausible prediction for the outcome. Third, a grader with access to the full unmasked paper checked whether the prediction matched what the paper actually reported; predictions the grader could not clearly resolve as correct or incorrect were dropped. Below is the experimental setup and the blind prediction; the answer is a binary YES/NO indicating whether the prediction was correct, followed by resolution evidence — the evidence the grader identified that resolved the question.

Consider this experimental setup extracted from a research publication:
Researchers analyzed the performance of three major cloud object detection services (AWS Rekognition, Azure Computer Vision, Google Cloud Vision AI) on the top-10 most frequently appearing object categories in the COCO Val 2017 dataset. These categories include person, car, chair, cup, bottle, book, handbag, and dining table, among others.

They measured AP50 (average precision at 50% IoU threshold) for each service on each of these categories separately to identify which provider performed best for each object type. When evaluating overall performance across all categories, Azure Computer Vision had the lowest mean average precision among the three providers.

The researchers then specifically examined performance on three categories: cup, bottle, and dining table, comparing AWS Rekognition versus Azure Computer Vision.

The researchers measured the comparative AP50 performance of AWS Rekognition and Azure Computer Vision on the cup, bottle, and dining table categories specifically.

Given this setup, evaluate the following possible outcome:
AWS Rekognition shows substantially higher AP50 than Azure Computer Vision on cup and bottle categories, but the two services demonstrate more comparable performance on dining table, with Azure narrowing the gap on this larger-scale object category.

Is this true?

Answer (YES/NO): NO